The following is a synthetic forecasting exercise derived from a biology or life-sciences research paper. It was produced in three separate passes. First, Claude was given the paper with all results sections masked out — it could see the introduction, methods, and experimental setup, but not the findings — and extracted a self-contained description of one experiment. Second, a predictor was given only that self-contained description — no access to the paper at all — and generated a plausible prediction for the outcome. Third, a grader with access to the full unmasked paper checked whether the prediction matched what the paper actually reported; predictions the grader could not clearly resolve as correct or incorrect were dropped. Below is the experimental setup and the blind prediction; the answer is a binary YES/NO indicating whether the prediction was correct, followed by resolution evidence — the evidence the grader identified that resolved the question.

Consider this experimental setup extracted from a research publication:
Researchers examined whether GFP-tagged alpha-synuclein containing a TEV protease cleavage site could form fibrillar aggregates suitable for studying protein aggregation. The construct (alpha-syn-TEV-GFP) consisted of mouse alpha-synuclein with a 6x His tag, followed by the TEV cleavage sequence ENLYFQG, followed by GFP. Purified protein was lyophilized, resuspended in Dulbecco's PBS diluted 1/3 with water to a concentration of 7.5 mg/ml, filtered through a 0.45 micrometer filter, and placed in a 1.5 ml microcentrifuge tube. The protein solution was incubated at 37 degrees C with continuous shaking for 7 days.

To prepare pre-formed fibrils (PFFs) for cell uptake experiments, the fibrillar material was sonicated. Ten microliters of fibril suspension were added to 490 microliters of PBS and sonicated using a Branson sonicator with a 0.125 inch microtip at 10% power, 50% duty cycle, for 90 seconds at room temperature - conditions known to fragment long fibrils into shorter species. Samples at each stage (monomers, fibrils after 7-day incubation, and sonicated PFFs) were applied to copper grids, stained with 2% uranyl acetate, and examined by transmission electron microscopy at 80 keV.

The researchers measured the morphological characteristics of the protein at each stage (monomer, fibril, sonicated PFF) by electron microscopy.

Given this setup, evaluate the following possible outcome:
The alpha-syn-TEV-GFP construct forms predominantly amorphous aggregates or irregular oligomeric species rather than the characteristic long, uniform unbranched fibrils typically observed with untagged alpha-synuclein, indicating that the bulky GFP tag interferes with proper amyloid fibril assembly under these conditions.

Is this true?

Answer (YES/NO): NO